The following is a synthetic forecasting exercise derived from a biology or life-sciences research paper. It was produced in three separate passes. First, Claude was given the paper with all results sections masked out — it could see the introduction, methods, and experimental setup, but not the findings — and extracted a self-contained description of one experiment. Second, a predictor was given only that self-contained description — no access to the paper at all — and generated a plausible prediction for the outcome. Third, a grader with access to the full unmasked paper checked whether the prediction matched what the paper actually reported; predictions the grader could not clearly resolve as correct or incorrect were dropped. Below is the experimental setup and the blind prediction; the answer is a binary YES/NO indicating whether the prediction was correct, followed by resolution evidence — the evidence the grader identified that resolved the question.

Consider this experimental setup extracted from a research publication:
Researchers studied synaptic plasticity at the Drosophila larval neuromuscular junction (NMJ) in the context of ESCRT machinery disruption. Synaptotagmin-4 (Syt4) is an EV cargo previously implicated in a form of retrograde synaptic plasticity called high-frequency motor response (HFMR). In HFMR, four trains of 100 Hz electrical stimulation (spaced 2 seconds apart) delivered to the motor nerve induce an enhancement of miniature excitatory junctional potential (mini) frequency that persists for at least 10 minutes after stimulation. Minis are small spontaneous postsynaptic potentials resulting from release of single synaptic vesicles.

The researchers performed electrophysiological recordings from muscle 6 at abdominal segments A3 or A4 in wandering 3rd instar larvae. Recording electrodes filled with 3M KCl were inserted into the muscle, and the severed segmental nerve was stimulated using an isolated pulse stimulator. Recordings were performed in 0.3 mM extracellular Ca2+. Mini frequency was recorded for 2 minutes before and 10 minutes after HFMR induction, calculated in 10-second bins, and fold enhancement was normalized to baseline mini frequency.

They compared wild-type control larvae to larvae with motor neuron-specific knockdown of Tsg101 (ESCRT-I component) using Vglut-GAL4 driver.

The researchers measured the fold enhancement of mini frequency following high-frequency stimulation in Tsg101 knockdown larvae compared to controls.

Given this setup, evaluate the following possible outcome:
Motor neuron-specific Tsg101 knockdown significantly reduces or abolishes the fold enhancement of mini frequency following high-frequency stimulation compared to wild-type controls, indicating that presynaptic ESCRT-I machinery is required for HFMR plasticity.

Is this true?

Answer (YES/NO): NO